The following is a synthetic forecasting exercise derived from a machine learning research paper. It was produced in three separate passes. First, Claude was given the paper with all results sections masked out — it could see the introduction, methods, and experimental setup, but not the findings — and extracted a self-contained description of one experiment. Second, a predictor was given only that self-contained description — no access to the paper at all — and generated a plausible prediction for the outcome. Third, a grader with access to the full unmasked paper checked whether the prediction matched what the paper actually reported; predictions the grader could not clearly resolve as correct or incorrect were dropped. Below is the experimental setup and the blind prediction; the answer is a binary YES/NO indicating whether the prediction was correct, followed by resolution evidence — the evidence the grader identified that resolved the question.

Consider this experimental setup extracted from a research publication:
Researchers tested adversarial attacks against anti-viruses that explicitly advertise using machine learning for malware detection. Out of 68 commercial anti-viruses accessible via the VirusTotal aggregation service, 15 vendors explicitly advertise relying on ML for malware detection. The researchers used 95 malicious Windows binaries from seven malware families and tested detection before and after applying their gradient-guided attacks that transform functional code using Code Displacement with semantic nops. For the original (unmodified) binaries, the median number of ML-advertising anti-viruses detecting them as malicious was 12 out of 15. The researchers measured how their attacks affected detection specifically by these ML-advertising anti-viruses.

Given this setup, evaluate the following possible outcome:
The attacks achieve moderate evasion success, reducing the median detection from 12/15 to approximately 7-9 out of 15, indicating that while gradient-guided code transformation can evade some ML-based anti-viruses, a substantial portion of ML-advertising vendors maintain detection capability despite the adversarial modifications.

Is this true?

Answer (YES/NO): YES